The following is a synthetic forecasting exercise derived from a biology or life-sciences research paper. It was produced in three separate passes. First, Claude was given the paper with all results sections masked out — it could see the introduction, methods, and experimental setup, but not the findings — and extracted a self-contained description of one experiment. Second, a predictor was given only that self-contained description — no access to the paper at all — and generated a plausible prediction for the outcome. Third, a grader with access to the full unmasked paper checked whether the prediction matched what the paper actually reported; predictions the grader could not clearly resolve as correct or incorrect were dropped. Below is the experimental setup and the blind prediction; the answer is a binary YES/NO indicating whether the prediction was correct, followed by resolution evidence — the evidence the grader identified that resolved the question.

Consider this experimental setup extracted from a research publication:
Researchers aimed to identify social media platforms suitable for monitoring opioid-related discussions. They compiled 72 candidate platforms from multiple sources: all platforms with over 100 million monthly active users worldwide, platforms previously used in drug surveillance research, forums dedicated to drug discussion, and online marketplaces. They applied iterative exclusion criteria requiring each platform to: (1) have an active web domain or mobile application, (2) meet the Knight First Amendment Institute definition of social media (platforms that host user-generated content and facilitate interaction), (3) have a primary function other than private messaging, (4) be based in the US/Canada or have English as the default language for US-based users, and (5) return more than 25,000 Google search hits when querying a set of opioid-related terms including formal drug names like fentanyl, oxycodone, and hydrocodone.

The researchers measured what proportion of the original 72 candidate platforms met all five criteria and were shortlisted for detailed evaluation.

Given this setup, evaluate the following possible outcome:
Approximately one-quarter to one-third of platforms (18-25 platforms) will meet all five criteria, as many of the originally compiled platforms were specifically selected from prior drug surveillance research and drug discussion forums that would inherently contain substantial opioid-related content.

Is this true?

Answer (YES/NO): NO